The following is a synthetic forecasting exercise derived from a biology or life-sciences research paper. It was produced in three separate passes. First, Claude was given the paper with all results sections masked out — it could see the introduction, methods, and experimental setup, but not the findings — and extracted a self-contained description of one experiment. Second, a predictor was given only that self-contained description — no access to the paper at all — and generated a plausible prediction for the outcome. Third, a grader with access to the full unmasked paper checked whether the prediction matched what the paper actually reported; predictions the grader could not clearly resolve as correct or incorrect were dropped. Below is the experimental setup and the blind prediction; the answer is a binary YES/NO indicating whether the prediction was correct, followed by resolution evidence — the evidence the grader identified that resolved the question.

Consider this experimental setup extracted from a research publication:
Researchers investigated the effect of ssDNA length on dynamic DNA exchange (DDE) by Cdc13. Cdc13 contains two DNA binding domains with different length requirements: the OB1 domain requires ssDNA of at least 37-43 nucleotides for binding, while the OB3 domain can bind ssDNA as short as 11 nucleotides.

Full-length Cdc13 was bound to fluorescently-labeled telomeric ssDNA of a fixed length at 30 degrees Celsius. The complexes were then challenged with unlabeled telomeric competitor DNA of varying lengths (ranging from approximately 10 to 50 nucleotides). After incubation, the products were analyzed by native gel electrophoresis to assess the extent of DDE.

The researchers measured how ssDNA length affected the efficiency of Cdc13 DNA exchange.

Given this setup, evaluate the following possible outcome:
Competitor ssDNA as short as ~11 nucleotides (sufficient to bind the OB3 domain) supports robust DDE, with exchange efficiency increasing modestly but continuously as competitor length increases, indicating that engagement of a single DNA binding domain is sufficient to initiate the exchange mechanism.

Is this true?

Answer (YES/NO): NO